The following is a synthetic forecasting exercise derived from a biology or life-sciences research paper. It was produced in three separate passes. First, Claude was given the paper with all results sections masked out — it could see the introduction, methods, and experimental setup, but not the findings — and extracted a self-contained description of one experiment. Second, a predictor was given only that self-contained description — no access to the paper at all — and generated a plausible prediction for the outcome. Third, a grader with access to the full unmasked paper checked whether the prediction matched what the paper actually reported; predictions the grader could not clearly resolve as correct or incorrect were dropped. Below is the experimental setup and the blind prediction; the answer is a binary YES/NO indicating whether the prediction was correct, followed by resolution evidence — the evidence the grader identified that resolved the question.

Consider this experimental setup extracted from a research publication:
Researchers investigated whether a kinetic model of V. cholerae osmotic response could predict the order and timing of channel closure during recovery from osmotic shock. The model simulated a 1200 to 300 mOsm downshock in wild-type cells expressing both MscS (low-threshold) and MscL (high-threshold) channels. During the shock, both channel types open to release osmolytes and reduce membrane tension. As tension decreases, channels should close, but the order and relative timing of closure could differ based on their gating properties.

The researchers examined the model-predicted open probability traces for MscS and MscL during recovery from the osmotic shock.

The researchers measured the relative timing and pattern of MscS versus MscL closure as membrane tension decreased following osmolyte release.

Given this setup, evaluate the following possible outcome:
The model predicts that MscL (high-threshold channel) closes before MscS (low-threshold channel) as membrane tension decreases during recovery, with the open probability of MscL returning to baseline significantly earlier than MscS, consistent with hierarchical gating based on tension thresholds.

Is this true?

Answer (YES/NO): YES